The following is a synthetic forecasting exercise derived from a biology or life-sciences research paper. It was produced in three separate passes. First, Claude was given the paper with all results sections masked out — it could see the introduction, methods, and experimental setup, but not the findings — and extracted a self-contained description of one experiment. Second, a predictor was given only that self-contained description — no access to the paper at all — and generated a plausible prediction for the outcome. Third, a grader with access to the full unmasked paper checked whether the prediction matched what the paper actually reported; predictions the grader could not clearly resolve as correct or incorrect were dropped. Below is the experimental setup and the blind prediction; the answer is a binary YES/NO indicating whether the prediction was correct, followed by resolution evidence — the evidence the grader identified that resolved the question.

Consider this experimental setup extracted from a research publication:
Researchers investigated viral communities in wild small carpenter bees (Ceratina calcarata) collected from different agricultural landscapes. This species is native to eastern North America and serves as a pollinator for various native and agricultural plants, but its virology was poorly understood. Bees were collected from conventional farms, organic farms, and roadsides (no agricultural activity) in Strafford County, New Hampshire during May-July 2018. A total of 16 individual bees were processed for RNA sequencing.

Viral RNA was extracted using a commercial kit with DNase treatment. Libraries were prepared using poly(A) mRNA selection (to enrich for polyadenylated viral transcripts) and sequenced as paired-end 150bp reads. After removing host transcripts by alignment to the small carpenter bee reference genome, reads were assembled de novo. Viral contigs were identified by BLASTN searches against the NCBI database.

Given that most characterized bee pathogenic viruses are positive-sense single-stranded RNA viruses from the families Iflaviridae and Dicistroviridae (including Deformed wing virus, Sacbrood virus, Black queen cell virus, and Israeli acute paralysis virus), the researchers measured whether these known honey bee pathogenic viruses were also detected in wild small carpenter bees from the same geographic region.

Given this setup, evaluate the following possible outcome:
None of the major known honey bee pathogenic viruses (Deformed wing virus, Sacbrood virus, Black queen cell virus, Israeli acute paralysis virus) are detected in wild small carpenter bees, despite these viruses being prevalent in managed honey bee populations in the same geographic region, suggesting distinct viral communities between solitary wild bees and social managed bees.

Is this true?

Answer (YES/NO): NO